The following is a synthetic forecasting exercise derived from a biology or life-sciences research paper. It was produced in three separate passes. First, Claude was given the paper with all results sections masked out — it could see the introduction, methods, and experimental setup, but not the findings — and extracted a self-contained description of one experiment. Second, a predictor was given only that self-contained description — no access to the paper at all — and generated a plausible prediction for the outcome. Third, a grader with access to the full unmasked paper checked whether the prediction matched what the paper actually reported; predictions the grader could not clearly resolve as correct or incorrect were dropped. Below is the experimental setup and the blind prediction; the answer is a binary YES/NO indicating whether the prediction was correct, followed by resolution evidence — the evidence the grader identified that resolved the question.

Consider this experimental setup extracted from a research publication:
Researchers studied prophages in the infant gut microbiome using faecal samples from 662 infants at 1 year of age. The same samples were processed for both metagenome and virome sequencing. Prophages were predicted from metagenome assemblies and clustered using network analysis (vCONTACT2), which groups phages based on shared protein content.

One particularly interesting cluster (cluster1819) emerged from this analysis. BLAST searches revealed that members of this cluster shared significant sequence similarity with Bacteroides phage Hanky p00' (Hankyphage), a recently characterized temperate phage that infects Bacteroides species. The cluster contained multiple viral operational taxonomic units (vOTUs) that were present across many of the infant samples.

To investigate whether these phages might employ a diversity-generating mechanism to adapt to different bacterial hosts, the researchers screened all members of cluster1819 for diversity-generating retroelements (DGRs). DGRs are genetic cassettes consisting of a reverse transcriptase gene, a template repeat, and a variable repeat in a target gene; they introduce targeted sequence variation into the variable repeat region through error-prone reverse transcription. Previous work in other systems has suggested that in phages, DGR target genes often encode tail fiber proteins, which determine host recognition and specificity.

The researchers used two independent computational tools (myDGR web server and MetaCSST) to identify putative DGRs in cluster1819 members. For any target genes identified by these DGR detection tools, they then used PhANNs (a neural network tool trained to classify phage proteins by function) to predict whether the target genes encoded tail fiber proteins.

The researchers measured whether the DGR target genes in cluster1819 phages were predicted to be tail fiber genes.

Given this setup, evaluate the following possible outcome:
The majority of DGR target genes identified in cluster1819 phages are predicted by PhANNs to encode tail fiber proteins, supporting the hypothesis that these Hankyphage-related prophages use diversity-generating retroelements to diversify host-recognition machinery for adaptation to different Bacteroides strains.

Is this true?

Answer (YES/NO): YES